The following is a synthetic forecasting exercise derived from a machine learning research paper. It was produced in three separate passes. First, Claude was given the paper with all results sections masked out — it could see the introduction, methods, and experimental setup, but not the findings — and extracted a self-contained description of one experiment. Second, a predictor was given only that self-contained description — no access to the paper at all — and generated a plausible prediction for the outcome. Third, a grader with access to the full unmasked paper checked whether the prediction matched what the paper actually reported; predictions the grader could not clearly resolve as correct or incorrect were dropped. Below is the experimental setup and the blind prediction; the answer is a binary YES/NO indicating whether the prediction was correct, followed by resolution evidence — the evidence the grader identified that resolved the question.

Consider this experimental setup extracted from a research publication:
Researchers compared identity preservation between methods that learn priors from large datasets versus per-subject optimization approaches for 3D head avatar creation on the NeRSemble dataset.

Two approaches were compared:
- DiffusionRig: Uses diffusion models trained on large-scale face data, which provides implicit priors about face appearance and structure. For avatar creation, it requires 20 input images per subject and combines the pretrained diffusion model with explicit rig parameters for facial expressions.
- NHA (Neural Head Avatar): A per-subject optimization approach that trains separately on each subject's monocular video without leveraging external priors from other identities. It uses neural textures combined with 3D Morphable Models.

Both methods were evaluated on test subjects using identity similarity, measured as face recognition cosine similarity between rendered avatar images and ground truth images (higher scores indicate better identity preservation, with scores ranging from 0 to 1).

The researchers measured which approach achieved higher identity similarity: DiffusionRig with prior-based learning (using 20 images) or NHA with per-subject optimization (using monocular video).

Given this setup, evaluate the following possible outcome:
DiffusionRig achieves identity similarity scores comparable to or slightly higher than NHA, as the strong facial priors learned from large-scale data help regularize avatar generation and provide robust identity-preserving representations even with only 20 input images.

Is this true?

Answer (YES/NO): NO